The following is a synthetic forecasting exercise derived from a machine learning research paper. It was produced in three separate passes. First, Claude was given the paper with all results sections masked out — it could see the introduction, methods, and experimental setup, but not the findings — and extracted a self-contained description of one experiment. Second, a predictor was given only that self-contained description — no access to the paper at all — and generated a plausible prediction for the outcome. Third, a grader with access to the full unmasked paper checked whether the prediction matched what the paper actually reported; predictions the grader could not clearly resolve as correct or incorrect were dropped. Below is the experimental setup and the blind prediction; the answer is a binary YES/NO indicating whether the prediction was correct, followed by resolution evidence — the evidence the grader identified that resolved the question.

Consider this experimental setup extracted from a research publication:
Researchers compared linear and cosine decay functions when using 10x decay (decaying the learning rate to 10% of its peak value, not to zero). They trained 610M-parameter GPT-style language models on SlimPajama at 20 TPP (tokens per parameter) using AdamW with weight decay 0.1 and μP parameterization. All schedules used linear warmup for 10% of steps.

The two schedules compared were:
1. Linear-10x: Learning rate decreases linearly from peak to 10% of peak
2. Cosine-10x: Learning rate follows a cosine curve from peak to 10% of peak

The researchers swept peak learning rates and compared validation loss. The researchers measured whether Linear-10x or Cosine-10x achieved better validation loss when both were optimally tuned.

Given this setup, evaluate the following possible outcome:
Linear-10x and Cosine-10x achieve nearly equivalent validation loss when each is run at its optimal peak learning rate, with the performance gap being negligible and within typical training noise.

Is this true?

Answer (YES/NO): NO